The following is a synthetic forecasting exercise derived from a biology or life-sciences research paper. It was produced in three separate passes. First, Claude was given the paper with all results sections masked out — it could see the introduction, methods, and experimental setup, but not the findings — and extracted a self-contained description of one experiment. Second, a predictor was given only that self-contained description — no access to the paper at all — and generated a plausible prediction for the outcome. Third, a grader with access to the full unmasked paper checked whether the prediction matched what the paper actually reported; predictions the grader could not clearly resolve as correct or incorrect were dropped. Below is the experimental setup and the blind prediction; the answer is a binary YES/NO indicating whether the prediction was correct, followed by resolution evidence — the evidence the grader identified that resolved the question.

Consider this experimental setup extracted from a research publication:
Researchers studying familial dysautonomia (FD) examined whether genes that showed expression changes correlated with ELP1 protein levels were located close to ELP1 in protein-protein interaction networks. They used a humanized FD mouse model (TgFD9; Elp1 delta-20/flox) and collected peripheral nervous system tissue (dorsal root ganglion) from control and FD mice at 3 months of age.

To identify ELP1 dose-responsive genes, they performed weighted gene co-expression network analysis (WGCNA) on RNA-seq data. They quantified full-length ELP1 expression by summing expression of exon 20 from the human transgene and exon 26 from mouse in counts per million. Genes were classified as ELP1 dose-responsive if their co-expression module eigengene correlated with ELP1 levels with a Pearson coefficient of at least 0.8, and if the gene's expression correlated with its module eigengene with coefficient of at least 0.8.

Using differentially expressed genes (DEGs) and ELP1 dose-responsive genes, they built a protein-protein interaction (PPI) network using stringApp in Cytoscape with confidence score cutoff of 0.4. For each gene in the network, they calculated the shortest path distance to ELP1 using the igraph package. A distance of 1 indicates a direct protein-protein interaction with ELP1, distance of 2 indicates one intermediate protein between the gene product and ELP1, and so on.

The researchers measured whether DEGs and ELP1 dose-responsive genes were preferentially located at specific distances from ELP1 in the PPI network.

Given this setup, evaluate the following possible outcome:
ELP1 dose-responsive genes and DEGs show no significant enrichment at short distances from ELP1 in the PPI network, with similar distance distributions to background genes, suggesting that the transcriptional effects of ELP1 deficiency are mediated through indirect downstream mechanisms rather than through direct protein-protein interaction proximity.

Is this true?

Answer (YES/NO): NO